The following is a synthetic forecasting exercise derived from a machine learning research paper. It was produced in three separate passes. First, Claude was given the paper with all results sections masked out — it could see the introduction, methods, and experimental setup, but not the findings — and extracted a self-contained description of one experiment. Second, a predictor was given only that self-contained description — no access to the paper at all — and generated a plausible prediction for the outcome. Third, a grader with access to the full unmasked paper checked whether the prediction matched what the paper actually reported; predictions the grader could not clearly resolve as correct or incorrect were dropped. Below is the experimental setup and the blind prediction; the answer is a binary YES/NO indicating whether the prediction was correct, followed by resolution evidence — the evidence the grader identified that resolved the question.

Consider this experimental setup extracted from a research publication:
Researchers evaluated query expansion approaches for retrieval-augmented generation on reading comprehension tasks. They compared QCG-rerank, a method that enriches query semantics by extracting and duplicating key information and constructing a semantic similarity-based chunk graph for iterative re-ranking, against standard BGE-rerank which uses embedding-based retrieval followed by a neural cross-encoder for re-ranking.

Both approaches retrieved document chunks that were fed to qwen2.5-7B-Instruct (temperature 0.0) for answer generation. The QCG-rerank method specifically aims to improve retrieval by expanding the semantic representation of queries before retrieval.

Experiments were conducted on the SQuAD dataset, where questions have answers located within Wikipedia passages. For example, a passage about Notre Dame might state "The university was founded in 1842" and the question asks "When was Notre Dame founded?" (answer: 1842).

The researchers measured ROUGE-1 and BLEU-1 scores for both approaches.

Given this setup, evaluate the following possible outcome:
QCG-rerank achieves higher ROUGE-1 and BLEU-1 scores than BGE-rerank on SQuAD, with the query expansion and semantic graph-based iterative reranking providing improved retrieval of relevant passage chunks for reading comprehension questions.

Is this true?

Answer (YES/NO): YES